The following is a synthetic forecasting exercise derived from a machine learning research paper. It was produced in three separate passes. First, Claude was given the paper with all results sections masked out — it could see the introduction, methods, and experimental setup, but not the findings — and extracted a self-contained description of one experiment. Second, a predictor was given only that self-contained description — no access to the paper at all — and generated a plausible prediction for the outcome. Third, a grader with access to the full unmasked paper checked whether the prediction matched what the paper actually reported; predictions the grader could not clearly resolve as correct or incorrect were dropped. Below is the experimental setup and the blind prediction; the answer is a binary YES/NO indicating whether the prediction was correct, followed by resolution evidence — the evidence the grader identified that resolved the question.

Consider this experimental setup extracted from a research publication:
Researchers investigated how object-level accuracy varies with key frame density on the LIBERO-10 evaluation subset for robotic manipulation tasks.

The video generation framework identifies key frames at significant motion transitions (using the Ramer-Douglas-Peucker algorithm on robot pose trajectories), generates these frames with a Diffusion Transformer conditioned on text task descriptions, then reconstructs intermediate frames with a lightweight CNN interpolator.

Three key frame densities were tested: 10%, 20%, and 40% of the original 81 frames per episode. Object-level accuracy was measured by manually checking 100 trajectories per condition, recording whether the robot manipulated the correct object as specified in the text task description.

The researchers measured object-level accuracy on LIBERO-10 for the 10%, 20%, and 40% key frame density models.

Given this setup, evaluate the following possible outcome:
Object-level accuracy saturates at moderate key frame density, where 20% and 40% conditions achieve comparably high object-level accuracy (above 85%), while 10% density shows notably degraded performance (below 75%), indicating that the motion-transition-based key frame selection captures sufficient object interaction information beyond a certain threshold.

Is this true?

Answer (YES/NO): NO